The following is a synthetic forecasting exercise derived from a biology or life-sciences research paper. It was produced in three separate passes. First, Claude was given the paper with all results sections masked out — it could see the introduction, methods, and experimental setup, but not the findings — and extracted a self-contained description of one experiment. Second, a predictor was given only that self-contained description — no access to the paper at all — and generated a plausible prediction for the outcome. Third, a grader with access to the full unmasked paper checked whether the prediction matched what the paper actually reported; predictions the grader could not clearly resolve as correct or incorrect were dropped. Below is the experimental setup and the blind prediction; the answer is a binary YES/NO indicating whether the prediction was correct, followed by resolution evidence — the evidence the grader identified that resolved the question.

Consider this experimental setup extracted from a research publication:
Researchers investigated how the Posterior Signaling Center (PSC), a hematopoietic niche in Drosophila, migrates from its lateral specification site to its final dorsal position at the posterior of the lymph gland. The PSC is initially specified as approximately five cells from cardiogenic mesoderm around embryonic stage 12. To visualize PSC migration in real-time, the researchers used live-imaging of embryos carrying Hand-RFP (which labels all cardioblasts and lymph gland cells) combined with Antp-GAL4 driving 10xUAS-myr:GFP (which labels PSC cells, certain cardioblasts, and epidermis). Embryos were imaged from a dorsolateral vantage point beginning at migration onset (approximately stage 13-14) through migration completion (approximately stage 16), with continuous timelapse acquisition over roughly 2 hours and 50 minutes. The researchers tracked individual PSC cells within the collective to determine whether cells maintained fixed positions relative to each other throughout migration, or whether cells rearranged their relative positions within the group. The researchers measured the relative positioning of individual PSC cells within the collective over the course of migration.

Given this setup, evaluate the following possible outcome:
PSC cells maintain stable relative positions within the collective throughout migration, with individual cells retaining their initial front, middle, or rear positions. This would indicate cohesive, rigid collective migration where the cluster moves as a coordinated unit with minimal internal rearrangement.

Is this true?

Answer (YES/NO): NO